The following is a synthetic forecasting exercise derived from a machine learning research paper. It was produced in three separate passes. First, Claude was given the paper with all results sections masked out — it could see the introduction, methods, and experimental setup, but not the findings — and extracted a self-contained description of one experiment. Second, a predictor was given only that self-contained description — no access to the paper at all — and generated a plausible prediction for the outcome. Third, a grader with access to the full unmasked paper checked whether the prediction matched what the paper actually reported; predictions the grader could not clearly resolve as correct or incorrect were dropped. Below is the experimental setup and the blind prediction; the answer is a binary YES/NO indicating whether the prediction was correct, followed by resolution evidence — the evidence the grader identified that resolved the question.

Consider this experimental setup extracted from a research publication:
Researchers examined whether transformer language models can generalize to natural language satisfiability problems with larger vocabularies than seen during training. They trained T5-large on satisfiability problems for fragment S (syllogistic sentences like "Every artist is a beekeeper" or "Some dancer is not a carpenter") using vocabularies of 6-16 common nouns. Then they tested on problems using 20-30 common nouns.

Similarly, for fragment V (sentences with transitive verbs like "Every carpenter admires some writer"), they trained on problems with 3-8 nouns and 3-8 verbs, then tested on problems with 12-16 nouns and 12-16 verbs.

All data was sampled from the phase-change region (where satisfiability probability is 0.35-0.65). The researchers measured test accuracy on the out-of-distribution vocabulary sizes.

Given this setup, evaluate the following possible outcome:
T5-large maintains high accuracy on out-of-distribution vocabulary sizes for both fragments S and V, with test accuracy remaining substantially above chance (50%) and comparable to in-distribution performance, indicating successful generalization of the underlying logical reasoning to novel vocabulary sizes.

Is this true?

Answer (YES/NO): NO